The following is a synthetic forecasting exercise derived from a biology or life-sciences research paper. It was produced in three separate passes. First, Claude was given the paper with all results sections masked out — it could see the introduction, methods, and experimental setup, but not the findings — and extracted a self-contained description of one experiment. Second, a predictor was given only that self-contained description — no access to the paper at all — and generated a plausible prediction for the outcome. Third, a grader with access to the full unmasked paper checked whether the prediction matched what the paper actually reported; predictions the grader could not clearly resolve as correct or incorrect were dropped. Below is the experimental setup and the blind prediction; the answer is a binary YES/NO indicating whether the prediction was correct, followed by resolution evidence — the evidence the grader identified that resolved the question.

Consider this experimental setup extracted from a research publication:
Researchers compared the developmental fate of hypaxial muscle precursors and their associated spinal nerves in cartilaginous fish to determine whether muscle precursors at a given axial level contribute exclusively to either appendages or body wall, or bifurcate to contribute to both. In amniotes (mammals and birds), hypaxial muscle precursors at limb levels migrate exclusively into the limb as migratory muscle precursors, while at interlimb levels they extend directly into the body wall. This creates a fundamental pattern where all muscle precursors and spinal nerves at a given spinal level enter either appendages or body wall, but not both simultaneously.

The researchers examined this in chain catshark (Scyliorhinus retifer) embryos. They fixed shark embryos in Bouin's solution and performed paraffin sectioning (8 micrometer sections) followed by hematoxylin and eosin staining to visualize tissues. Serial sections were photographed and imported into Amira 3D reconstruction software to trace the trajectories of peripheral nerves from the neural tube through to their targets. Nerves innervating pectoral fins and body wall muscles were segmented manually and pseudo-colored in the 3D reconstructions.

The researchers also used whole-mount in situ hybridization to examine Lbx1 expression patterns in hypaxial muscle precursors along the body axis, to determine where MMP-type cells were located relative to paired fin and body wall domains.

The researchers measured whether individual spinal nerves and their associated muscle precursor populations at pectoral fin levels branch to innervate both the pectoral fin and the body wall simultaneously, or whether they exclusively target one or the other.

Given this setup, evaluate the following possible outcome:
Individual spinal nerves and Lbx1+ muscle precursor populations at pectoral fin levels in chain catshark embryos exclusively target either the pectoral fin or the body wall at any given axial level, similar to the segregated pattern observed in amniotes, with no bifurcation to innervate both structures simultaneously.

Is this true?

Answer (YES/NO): NO